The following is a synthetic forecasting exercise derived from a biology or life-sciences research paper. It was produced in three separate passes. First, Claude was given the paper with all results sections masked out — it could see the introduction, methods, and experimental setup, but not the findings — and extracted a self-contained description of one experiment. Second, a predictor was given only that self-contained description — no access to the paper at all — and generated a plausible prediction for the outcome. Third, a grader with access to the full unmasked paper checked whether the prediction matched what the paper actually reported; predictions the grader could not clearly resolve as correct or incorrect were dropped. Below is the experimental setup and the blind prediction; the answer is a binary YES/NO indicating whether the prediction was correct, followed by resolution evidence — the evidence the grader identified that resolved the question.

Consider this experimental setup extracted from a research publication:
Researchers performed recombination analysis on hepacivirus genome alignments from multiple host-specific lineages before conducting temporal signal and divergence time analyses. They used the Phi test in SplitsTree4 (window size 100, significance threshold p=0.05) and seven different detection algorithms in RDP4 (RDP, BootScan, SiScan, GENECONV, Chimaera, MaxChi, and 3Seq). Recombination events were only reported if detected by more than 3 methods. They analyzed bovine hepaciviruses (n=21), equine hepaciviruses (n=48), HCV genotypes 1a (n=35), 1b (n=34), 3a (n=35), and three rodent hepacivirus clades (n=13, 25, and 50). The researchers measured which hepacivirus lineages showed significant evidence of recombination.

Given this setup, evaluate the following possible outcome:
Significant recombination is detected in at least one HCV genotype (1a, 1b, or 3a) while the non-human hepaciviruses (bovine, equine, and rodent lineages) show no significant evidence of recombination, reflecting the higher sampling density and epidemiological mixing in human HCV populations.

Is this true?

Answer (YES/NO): NO